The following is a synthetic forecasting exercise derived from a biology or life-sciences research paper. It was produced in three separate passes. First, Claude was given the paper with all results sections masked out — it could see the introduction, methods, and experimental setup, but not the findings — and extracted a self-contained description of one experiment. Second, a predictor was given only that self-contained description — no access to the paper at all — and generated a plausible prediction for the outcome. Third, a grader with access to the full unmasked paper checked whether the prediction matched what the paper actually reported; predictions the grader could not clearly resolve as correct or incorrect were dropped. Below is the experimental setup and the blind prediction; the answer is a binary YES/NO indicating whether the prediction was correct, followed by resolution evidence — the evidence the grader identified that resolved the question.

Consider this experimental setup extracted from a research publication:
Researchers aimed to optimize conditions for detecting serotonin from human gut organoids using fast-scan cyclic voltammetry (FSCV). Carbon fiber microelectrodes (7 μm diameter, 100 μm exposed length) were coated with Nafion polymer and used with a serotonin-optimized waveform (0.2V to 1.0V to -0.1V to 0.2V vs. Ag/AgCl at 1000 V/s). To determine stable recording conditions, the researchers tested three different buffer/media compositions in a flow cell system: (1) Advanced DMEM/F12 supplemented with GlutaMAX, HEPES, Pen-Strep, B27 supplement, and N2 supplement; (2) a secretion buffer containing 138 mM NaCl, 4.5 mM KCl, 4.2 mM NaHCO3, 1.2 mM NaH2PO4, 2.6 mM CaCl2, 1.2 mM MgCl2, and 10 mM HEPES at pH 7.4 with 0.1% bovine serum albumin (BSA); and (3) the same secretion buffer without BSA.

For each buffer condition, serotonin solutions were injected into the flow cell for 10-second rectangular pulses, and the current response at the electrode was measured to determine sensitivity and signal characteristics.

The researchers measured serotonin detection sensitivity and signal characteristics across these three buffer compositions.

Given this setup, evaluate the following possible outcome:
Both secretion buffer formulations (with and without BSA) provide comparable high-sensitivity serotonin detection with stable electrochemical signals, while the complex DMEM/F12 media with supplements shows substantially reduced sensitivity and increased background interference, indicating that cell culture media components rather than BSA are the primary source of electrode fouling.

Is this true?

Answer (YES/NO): NO